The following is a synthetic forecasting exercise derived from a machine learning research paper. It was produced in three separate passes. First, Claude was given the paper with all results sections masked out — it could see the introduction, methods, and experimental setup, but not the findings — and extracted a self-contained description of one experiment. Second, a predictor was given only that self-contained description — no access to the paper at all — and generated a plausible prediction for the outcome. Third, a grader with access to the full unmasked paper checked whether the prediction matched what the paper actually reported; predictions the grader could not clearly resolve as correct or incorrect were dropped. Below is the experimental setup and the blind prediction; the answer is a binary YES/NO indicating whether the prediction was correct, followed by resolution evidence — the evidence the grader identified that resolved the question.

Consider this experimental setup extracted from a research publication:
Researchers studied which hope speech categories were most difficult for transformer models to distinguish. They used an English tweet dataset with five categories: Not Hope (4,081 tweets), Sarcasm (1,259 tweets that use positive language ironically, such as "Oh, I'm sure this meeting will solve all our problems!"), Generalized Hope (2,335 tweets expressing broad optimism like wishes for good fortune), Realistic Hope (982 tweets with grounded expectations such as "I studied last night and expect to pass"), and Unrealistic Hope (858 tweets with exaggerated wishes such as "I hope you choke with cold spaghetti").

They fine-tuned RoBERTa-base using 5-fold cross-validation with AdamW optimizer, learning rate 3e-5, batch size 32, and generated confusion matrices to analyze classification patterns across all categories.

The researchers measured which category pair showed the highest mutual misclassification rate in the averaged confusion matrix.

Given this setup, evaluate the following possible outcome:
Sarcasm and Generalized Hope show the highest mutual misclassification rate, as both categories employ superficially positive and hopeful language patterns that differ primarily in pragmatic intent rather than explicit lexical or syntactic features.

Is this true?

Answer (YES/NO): NO